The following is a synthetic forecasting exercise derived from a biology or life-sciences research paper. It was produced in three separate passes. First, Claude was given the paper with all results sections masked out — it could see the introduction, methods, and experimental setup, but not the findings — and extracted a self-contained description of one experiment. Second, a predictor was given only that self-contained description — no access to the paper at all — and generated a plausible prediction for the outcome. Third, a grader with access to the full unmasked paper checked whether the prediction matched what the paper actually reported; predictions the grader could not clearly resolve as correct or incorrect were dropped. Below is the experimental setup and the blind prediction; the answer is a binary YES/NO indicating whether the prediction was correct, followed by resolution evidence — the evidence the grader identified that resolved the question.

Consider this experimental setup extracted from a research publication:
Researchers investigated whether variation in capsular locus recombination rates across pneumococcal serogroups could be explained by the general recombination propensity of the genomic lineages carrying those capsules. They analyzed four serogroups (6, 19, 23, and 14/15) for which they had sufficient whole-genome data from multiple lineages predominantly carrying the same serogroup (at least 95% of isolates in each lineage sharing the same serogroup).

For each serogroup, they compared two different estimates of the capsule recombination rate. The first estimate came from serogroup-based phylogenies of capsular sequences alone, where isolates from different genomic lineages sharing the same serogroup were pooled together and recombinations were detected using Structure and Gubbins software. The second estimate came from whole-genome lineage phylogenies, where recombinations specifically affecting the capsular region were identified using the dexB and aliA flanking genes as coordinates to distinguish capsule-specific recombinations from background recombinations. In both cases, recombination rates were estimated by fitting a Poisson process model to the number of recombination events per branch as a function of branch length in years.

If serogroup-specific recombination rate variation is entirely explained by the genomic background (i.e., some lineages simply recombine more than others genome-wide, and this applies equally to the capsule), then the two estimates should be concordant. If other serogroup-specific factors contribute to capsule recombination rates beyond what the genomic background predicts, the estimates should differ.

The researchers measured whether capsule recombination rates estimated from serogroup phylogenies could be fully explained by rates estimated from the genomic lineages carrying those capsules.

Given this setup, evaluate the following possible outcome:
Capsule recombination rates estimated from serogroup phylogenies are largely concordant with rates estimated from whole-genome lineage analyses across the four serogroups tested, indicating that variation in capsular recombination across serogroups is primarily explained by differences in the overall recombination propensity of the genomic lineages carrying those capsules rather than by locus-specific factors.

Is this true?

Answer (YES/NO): NO